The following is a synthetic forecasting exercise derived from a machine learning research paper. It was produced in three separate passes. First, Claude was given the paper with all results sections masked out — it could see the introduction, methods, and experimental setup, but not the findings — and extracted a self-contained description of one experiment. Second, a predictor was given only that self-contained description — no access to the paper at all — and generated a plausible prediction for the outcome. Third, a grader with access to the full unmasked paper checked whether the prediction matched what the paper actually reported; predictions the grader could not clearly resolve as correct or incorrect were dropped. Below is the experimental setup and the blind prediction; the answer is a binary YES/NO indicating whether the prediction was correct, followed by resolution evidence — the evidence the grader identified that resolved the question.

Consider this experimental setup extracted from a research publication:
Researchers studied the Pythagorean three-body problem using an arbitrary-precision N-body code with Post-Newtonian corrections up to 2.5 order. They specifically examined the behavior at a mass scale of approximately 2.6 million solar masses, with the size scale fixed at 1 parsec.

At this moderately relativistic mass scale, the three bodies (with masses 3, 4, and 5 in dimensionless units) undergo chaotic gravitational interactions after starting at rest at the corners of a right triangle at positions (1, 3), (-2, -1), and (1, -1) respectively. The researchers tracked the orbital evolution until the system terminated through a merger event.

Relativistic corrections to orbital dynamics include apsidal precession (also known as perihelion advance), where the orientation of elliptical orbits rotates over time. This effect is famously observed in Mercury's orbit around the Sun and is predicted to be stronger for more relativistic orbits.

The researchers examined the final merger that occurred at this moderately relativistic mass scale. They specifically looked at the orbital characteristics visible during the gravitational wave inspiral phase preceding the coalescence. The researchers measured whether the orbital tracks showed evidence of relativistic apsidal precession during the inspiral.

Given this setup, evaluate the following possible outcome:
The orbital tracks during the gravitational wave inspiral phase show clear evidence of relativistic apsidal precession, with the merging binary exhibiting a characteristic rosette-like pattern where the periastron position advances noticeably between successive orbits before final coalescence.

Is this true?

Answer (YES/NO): YES